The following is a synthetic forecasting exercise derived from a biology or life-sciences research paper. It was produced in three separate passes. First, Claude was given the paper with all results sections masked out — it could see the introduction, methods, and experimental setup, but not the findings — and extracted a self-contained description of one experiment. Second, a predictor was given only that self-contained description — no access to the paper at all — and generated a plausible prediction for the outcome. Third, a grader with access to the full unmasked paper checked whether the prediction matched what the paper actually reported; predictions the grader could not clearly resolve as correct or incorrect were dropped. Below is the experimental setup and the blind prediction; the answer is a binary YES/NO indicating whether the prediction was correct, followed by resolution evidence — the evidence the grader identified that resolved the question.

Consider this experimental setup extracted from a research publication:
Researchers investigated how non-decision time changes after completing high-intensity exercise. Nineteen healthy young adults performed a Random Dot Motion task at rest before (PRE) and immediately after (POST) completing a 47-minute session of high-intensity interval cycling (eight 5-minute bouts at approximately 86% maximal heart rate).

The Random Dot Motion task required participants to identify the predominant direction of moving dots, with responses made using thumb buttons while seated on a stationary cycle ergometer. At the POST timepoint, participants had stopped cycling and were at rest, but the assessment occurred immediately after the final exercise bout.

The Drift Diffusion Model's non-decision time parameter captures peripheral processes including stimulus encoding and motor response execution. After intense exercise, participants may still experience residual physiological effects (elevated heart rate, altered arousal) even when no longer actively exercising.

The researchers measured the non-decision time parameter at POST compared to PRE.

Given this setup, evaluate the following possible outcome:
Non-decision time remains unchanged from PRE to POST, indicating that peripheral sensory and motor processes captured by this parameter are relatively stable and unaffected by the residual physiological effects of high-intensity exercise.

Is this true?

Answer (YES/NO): NO